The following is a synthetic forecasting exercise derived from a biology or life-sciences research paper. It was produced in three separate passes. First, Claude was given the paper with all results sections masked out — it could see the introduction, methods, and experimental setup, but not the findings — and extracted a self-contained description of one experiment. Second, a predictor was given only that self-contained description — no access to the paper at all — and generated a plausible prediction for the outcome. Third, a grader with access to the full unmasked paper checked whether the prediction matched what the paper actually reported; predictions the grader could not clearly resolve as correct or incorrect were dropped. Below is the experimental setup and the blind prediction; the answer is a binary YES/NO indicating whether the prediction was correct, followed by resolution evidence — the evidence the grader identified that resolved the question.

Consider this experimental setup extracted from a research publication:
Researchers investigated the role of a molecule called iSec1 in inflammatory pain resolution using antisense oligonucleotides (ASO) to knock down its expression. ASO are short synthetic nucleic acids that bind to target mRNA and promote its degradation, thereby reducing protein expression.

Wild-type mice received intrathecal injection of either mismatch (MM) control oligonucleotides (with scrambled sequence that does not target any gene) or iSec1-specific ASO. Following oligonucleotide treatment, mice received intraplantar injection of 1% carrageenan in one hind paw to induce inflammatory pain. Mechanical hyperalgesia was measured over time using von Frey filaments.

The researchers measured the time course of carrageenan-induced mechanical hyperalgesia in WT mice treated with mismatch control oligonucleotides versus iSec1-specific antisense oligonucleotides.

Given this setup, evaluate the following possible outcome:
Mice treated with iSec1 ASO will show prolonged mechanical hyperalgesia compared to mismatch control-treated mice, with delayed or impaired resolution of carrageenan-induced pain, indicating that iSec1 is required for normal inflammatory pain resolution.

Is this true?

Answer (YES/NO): YES